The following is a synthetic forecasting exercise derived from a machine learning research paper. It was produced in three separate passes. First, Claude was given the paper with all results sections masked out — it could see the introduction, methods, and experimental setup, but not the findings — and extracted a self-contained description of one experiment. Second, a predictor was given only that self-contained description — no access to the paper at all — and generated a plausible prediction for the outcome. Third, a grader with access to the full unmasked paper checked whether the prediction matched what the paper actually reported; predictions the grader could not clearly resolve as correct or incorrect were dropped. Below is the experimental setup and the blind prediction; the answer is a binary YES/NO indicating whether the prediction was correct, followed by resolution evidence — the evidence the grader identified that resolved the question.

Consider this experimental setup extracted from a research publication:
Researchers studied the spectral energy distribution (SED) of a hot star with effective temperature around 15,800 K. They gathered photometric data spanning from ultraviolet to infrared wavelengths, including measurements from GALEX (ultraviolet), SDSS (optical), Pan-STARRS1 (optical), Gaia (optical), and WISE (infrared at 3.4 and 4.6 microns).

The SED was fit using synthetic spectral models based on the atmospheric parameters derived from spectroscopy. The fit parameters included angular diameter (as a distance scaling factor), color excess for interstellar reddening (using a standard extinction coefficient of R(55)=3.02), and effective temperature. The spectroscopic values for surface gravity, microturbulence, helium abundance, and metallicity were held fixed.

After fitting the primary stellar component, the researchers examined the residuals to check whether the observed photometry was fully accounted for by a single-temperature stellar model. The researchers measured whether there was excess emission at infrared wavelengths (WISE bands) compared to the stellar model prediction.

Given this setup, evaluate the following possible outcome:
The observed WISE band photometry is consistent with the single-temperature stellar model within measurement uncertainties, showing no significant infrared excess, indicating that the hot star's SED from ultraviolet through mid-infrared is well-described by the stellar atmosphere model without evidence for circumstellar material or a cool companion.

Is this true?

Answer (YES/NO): NO